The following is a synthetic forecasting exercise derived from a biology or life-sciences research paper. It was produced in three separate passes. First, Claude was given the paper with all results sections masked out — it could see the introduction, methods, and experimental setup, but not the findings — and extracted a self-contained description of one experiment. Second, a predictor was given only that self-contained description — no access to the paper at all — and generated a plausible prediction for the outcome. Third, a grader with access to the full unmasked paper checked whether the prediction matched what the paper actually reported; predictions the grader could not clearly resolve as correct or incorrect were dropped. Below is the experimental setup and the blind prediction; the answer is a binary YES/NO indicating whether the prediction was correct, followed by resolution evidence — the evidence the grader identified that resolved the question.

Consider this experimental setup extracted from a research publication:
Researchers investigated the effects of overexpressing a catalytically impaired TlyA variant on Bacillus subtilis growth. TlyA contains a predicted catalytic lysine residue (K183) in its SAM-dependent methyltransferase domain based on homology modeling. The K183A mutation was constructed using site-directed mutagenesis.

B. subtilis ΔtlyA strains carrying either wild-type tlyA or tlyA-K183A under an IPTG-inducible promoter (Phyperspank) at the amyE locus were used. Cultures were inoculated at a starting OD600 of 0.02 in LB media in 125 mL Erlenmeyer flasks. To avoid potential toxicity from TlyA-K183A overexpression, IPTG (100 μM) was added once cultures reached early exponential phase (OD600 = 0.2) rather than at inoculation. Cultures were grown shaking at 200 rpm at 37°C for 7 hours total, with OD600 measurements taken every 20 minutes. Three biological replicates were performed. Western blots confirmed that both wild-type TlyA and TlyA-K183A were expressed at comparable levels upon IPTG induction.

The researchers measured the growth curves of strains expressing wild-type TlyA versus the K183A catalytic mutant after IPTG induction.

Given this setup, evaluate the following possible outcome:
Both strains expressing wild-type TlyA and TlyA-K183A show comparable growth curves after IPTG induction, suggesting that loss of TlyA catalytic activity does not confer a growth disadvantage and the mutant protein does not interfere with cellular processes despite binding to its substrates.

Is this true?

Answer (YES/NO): NO